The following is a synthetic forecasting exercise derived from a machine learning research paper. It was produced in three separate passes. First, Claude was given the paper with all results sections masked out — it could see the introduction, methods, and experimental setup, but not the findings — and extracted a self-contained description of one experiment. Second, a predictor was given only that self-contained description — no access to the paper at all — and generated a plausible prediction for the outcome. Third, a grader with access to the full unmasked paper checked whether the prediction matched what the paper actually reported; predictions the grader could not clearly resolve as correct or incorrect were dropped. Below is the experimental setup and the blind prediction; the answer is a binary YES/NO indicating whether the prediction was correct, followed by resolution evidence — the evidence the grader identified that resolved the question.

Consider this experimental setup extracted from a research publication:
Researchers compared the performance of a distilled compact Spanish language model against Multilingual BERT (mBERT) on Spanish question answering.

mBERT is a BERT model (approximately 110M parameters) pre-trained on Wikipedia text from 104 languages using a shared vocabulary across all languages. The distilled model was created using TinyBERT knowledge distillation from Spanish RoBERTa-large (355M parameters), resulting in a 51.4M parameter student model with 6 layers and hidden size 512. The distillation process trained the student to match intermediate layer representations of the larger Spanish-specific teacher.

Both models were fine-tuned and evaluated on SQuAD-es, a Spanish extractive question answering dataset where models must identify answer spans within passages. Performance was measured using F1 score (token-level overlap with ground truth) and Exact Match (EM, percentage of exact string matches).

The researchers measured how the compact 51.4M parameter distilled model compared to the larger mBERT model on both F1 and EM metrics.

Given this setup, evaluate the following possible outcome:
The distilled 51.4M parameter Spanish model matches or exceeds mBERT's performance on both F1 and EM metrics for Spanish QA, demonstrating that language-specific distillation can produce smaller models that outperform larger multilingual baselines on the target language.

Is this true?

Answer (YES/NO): YES